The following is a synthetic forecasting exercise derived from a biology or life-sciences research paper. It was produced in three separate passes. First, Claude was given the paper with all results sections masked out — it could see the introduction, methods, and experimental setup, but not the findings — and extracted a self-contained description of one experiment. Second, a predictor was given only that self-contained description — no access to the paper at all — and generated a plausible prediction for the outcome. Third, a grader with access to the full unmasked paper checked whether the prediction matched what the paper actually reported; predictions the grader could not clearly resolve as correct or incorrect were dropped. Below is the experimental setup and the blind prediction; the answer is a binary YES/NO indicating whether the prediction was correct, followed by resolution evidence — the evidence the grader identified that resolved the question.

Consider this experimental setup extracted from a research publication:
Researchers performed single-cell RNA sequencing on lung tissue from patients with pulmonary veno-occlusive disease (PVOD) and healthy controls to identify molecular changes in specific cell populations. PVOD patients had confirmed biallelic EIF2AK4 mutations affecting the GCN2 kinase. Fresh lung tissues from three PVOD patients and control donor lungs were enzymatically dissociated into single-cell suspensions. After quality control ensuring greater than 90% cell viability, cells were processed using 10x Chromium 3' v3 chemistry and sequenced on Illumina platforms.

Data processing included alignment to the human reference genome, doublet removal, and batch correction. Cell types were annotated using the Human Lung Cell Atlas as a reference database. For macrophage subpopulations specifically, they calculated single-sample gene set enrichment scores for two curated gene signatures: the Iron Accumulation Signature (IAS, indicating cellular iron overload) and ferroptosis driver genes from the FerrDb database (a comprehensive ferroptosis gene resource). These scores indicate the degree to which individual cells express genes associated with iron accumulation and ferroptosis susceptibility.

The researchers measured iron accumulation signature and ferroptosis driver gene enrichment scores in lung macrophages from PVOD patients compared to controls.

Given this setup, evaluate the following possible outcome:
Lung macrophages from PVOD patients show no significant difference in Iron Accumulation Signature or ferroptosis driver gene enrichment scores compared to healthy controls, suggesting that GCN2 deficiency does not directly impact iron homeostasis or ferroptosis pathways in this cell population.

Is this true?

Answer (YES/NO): NO